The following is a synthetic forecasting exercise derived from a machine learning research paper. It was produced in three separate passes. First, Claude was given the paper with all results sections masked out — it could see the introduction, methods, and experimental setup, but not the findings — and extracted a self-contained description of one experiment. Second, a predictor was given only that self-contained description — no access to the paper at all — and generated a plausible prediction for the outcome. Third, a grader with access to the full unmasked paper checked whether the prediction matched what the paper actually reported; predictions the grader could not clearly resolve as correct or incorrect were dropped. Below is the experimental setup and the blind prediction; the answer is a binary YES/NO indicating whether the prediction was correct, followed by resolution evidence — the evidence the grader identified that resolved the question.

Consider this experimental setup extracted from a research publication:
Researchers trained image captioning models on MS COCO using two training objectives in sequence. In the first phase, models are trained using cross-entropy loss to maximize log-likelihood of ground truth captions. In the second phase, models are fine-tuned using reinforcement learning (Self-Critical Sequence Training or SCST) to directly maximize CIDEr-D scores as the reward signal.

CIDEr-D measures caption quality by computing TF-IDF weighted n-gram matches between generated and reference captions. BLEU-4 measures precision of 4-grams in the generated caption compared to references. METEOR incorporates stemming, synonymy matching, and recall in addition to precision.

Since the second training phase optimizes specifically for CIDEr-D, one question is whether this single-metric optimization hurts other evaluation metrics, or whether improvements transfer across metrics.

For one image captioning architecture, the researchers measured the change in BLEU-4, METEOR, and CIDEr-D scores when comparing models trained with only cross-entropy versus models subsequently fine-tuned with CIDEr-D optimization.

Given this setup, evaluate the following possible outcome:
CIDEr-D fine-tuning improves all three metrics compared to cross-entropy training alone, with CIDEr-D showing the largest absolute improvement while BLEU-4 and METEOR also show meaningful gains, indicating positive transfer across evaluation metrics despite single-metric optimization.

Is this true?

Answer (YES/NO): YES